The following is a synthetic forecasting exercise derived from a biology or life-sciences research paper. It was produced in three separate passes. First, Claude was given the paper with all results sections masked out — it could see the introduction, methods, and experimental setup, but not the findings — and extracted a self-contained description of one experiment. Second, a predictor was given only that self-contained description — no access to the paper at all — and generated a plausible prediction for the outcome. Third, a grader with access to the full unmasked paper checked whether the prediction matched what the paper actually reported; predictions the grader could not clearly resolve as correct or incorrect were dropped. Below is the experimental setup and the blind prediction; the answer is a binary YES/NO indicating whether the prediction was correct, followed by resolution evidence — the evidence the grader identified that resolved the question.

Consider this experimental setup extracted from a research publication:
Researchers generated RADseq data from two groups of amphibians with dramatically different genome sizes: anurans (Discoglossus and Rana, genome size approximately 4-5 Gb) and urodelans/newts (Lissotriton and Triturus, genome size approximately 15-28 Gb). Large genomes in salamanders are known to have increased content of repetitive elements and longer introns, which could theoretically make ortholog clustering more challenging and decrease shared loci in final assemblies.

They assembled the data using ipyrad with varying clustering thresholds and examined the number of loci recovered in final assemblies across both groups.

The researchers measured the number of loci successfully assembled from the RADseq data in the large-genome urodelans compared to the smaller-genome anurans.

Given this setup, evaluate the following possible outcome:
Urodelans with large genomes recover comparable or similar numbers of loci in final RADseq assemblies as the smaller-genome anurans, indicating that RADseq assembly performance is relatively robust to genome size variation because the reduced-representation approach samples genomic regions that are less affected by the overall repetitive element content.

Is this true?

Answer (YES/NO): YES